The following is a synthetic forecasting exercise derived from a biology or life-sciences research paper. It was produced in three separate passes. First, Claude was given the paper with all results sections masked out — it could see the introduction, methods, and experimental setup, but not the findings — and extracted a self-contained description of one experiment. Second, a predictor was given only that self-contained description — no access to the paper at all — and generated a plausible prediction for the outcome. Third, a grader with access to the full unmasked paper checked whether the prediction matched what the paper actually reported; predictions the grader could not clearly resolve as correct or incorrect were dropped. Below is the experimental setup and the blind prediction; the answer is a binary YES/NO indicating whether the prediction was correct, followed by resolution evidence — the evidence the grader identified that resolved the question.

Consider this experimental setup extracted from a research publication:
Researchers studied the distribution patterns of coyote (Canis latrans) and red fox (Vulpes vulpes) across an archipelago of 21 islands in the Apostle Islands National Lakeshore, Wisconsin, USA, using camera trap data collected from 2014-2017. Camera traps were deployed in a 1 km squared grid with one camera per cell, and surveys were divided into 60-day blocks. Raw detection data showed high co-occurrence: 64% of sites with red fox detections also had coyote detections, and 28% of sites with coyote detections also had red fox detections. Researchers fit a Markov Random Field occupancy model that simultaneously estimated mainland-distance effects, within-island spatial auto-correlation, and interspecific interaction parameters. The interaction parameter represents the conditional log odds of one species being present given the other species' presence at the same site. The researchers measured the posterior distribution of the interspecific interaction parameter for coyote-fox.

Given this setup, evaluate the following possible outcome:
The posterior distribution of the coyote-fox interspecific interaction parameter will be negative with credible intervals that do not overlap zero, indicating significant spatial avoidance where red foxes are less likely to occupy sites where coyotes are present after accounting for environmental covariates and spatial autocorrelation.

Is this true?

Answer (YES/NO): NO